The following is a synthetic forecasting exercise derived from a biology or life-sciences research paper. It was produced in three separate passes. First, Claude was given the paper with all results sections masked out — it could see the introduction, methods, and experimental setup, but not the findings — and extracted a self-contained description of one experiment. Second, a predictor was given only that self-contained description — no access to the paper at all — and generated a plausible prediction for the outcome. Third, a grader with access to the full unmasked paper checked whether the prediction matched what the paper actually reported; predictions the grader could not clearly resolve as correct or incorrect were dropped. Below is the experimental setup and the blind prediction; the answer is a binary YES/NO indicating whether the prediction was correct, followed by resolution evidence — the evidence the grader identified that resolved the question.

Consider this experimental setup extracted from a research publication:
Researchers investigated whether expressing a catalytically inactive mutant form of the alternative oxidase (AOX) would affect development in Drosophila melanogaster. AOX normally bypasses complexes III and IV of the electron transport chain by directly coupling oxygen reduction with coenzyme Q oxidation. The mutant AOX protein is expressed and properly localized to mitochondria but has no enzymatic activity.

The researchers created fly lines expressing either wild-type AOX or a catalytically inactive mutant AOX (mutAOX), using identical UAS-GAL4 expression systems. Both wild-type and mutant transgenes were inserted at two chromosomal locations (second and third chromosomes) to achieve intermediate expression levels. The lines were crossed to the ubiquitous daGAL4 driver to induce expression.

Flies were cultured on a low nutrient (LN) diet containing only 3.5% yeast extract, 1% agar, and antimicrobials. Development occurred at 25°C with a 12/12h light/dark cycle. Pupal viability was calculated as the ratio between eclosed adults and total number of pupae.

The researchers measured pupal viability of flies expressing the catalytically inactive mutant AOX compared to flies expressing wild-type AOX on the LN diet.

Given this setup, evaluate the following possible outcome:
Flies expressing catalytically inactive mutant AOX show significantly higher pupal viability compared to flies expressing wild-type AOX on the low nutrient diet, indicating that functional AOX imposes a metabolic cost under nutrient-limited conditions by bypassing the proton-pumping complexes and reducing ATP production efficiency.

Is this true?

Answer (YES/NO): NO